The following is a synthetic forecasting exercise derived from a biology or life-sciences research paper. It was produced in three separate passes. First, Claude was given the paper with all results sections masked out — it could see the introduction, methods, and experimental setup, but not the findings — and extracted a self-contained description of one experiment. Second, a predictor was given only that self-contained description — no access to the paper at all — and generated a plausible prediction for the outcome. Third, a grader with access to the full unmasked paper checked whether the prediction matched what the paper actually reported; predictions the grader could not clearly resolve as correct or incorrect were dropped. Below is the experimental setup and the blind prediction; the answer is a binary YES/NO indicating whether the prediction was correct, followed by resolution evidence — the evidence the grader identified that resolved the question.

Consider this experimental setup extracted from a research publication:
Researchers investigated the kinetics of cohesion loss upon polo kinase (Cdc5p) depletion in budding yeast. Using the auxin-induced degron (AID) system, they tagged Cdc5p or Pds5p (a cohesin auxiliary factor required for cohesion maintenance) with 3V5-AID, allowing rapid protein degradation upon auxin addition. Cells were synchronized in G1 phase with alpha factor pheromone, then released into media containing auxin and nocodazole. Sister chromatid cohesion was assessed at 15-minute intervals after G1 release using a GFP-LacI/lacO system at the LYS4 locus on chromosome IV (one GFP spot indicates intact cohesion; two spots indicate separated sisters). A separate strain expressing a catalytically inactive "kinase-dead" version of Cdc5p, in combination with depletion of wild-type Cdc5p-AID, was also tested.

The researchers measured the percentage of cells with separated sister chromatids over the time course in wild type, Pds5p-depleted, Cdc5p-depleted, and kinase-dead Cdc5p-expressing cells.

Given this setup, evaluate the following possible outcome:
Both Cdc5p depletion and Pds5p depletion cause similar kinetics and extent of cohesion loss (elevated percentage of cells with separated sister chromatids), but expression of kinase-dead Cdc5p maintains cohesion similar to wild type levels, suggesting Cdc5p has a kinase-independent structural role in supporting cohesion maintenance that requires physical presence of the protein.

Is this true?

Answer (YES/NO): NO